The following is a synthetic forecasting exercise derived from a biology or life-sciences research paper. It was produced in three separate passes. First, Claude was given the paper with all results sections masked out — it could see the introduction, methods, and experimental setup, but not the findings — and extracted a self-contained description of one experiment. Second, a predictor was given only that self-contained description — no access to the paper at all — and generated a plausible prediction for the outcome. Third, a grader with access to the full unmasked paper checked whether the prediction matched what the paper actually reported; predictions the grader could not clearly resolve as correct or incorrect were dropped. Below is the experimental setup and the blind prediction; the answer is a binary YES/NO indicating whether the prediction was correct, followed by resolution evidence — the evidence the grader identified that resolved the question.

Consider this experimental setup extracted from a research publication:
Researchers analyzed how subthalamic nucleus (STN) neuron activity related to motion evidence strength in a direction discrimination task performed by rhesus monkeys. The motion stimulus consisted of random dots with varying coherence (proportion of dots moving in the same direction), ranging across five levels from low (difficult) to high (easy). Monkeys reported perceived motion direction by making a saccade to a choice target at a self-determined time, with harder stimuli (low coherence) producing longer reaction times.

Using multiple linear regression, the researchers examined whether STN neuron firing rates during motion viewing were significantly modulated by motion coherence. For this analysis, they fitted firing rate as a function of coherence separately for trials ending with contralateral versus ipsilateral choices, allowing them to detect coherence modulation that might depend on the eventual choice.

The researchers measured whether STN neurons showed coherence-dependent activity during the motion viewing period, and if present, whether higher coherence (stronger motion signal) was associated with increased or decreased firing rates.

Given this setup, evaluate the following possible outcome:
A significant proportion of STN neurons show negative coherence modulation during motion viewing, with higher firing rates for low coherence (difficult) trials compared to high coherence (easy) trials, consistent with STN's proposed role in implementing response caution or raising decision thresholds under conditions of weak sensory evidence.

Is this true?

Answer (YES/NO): NO